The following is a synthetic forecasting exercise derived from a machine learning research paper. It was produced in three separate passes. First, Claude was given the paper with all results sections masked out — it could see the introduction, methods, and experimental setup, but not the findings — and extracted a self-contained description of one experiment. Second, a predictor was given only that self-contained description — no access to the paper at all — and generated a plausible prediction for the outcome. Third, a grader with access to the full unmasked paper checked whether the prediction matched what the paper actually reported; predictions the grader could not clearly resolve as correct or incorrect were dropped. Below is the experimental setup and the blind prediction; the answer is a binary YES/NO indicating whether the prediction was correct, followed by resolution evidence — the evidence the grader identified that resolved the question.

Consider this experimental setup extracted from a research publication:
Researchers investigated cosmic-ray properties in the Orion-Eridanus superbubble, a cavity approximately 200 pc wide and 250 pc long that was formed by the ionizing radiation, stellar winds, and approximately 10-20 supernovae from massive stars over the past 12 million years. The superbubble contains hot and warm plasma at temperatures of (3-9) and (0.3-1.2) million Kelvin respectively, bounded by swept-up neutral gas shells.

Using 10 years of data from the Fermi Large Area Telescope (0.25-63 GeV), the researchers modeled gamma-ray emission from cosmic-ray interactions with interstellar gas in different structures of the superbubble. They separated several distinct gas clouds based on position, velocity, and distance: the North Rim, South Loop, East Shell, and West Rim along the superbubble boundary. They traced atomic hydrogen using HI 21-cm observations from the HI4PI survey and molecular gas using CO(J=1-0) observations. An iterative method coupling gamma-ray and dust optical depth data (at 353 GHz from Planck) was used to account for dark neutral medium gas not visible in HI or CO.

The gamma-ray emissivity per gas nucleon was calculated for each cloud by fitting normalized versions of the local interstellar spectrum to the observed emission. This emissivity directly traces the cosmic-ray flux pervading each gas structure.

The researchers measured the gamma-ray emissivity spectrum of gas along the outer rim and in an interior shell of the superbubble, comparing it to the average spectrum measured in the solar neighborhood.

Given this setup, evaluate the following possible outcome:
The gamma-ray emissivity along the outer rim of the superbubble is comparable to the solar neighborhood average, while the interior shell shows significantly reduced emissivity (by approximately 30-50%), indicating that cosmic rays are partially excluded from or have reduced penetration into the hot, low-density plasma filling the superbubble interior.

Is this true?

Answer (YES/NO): NO